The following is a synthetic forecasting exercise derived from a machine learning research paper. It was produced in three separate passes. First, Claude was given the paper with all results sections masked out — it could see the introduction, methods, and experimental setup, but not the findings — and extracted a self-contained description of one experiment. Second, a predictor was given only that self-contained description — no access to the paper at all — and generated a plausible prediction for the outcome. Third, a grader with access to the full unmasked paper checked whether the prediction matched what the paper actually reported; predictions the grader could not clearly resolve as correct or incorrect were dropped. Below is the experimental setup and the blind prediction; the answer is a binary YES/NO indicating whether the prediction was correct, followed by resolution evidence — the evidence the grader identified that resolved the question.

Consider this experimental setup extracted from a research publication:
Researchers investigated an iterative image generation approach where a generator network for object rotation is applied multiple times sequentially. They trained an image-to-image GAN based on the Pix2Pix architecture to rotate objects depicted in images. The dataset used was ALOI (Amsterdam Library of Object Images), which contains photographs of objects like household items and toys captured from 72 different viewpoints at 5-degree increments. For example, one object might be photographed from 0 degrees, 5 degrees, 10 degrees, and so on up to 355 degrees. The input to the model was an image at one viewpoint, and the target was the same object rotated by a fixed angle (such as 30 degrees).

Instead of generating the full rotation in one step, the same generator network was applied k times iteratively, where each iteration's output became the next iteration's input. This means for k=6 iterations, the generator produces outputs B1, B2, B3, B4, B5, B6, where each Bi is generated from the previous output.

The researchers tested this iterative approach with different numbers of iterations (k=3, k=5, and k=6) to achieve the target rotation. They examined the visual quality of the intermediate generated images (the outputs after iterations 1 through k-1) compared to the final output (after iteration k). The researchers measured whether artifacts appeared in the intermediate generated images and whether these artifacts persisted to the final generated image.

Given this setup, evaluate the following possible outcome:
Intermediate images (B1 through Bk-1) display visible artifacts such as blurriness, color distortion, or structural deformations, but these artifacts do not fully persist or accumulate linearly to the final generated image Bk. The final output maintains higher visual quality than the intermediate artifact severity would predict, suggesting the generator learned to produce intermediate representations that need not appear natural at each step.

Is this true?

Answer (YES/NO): YES